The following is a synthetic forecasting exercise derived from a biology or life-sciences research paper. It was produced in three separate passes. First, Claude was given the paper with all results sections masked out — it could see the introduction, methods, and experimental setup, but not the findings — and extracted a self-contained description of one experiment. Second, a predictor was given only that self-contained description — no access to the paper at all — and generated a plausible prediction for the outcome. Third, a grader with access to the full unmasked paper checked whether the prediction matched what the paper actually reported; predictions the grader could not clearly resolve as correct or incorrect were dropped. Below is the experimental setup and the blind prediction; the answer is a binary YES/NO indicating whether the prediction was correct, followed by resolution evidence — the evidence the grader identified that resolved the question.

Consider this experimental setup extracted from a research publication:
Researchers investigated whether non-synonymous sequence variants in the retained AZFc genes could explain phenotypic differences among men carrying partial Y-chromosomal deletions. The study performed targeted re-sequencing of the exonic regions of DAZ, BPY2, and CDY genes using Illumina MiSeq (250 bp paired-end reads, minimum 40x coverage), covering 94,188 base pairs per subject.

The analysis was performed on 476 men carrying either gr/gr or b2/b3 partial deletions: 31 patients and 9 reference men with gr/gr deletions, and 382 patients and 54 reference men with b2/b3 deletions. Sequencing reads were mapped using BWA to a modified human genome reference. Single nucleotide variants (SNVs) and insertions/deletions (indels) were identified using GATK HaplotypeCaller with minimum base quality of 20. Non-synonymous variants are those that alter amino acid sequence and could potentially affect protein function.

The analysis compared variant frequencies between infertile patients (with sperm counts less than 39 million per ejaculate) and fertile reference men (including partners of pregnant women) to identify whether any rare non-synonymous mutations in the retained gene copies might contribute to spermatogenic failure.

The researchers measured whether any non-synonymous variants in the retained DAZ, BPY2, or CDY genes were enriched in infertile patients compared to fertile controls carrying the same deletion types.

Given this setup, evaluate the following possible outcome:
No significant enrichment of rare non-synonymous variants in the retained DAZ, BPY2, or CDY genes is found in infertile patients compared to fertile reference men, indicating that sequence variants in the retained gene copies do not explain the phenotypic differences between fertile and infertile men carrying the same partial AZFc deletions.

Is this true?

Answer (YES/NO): YES